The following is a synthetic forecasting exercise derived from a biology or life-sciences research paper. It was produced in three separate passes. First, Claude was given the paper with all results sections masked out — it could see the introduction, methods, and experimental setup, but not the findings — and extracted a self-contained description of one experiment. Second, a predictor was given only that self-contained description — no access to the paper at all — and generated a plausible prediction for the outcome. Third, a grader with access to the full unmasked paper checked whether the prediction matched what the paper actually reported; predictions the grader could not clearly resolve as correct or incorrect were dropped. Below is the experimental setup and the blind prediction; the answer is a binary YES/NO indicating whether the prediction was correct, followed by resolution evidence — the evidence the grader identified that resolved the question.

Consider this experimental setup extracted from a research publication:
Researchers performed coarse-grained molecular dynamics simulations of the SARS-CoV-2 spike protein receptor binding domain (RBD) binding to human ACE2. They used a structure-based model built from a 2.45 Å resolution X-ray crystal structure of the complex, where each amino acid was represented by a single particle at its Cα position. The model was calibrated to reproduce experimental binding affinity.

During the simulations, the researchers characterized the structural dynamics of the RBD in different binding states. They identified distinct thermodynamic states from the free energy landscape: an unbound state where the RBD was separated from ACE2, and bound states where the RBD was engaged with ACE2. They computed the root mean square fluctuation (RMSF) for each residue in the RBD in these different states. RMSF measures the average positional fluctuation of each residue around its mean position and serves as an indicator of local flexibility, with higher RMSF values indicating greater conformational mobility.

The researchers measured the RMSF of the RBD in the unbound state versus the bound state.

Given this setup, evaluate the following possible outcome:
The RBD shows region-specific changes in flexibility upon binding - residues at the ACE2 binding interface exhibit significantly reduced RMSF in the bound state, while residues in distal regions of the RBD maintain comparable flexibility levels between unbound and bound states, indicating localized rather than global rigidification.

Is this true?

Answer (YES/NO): NO